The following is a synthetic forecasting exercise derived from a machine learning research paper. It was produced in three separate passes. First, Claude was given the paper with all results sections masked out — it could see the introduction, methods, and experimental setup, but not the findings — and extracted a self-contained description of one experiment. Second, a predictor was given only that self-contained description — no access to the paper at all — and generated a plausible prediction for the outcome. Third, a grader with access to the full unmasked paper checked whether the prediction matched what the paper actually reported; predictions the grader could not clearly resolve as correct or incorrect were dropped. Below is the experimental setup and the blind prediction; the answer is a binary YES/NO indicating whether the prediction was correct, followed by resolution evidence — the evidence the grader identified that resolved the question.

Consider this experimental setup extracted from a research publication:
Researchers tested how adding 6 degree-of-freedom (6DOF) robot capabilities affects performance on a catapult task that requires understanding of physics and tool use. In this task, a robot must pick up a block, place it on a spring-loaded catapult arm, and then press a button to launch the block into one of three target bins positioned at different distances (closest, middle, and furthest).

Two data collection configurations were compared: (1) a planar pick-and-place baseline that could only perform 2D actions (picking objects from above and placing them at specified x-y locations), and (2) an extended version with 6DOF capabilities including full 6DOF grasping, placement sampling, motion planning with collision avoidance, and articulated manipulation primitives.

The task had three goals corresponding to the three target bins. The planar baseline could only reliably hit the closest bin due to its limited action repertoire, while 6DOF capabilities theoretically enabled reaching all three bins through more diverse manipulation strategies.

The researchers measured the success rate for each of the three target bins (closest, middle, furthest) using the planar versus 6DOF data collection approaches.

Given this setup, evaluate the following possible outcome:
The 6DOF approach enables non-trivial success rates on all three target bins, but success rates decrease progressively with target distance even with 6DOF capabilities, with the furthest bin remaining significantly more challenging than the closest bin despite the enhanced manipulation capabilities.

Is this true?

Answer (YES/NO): YES